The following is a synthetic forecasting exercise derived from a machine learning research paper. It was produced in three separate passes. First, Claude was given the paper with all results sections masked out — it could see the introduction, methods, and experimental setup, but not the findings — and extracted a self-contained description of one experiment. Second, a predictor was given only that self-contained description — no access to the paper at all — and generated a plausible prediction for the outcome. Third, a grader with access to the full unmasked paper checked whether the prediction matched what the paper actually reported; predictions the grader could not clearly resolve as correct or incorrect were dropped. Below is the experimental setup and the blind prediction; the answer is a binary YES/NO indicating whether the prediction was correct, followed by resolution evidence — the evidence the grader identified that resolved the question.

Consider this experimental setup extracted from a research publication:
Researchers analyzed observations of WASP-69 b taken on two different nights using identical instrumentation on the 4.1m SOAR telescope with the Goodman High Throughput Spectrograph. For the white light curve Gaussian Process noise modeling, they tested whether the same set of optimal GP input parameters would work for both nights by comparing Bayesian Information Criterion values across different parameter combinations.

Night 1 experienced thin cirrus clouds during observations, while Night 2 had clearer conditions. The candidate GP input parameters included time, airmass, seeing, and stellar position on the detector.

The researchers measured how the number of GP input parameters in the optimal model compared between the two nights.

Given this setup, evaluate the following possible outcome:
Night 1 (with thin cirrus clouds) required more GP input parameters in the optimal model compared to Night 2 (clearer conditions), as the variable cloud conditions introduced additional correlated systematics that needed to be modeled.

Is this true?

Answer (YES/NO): NO